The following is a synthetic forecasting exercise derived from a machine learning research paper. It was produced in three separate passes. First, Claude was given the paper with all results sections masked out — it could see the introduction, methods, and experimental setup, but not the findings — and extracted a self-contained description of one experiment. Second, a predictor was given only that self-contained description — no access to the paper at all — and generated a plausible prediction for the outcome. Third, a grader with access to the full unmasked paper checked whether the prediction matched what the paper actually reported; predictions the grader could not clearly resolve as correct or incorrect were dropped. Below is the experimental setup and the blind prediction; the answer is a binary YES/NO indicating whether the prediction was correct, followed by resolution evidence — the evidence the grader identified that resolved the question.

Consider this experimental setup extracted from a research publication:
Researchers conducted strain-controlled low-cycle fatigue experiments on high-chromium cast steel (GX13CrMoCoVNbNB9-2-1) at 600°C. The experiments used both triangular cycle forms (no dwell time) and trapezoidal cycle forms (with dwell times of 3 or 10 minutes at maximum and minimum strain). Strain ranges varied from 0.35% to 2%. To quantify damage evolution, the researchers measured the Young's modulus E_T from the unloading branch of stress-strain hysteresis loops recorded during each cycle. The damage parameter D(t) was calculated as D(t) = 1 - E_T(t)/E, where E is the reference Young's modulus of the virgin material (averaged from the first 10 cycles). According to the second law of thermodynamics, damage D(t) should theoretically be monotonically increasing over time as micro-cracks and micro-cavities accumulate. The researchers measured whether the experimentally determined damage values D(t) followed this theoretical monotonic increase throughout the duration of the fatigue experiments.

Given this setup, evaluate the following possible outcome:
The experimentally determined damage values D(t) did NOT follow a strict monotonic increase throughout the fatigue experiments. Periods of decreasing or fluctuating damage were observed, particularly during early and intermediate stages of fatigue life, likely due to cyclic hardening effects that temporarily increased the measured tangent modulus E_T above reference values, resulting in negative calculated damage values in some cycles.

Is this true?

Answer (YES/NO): YES